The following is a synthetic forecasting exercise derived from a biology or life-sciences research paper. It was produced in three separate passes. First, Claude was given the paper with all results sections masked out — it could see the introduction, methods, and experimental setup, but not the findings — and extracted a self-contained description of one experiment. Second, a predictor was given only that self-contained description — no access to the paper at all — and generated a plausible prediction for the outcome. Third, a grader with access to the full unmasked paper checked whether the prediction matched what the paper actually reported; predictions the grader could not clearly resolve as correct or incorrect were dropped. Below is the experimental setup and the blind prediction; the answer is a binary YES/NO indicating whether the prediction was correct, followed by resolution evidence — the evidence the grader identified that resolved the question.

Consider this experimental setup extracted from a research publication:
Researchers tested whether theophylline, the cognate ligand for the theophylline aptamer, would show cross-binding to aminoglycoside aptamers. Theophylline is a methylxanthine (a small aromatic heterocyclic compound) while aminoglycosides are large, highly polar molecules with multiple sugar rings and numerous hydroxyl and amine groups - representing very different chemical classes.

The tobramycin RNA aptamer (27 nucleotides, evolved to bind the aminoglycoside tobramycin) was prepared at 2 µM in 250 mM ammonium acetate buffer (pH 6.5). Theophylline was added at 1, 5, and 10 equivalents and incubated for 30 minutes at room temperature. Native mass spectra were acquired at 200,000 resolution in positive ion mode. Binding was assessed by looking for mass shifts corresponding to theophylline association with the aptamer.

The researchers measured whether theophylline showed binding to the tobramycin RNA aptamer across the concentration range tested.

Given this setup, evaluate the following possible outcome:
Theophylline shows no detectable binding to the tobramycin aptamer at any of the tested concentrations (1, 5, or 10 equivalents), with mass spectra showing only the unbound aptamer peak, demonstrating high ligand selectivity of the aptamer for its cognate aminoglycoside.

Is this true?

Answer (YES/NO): YES